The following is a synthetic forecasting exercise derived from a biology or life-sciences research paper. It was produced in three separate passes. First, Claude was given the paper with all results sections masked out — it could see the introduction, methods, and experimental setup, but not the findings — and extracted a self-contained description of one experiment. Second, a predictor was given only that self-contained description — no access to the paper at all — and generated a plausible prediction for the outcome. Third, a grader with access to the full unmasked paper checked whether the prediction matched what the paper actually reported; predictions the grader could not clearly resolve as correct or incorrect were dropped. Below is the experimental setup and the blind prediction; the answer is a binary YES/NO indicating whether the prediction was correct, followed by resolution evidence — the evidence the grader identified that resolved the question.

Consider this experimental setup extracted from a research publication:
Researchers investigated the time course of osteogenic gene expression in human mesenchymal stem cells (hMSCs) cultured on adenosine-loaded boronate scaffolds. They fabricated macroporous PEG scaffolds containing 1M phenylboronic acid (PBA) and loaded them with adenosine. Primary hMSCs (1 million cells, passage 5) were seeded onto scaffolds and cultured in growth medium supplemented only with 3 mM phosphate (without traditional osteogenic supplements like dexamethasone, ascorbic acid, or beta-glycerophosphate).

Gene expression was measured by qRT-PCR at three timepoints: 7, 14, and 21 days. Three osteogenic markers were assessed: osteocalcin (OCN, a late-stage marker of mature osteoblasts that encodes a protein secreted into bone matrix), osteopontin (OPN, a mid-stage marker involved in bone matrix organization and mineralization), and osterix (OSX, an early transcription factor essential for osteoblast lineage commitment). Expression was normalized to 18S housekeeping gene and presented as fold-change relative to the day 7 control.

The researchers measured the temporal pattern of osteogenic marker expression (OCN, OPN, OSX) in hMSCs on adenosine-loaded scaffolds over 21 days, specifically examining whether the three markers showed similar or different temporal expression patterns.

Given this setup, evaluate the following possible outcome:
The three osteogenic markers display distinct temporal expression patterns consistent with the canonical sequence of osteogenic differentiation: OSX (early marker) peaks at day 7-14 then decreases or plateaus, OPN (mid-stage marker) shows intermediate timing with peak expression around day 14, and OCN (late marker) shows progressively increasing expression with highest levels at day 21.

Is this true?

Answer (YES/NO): NO